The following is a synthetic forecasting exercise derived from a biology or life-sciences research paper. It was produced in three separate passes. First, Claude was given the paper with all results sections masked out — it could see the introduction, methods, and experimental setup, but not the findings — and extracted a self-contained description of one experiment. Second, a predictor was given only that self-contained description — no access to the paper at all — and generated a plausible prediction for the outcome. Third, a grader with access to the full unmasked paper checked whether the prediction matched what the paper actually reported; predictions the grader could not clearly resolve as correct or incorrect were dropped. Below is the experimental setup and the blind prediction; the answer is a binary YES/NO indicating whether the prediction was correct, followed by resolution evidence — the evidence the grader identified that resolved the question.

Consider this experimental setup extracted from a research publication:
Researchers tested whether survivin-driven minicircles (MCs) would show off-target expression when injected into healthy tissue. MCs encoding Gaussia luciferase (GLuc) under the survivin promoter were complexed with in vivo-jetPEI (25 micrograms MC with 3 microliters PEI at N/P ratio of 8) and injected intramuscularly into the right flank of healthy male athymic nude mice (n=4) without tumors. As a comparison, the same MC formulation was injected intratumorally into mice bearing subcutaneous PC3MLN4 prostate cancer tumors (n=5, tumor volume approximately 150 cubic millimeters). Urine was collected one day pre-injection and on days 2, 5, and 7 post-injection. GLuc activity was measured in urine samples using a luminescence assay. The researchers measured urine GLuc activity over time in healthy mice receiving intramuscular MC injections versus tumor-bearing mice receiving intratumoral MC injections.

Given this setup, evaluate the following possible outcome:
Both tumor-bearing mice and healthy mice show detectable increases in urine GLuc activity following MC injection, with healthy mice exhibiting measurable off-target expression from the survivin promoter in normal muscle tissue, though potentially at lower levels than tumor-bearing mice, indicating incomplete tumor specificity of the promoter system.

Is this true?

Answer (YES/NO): NO